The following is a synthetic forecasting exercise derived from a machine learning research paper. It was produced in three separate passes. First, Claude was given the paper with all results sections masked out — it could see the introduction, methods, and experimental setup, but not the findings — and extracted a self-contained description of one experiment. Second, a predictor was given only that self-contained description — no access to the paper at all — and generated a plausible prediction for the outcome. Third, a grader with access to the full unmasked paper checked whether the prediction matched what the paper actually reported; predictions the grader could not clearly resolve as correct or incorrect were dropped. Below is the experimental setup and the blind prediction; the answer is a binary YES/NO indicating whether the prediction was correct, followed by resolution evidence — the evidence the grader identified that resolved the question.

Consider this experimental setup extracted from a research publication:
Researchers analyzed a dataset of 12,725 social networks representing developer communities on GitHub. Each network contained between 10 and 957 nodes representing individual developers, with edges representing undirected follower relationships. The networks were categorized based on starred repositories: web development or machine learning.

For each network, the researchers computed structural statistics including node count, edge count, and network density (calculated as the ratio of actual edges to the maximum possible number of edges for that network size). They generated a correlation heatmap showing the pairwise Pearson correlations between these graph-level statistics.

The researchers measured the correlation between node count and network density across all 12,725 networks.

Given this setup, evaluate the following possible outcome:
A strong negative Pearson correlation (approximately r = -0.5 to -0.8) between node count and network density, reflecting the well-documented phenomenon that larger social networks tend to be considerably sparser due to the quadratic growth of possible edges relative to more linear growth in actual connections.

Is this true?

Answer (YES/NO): YES